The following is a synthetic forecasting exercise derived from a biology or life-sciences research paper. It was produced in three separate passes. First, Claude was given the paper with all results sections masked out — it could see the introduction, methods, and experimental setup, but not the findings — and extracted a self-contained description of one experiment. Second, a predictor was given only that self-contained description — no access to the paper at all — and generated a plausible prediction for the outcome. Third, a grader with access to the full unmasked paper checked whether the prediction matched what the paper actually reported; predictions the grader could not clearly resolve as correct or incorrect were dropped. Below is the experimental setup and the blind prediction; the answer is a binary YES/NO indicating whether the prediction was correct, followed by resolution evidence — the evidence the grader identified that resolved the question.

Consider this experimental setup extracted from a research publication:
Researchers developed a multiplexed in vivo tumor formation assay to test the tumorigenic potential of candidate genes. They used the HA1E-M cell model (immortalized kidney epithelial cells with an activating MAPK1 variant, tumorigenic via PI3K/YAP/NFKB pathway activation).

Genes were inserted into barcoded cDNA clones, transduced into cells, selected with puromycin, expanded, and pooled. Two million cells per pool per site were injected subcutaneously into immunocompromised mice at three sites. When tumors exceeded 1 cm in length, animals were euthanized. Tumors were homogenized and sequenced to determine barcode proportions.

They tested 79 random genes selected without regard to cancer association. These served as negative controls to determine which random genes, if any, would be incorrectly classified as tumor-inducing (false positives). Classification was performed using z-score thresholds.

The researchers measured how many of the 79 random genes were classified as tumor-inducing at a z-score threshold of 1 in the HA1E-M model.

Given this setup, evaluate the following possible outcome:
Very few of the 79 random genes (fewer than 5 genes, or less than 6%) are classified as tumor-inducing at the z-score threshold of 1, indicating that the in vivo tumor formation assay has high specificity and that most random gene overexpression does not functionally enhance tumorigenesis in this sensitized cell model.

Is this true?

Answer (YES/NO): YES